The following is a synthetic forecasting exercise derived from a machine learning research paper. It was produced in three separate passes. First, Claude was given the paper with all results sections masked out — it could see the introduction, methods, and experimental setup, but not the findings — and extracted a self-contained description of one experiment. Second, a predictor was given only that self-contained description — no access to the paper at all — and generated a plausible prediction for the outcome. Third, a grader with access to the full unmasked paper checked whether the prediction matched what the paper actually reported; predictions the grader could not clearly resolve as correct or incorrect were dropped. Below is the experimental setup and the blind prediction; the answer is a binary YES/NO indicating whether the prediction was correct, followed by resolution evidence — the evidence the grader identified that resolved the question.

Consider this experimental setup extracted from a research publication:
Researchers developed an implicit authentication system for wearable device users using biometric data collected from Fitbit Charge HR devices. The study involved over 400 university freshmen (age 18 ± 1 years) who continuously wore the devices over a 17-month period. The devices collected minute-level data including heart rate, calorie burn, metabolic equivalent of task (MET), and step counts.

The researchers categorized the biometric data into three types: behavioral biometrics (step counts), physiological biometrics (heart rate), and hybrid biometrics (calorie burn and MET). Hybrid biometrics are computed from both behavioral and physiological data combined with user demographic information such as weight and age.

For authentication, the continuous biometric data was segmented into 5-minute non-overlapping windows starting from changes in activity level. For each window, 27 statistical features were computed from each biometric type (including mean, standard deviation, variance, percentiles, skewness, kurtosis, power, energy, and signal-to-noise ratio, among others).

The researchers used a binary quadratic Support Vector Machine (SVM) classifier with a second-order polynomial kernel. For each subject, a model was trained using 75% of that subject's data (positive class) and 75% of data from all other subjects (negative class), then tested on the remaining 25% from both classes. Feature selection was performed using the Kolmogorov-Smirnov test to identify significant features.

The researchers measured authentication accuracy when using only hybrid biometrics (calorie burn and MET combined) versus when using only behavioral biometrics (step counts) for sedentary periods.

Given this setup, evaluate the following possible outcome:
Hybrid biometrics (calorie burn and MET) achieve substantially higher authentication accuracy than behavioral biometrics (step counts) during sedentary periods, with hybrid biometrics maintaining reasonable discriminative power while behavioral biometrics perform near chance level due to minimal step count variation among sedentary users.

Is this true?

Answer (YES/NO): NO